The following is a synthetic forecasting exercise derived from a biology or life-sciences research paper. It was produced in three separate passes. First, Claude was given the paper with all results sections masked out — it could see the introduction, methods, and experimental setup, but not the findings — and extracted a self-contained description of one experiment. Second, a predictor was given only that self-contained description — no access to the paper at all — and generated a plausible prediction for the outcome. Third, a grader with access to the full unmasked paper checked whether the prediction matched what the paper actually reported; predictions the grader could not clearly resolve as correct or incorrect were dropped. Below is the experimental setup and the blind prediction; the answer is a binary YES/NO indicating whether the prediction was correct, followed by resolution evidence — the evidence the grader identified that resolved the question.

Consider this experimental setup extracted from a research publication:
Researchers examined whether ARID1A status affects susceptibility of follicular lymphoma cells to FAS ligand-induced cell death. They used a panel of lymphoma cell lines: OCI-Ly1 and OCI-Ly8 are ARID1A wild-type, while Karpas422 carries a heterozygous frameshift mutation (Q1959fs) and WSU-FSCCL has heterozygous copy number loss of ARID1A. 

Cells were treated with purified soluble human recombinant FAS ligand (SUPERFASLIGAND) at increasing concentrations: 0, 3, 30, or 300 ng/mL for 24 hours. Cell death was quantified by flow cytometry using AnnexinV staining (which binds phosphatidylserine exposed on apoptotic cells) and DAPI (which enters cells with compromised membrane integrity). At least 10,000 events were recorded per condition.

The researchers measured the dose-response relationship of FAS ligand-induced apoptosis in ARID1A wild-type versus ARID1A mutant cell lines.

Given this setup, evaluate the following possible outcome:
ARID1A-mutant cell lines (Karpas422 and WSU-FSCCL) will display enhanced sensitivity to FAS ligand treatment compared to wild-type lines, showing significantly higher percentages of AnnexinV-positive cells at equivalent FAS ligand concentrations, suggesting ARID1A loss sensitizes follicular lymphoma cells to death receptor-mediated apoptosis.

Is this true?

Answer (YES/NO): NO